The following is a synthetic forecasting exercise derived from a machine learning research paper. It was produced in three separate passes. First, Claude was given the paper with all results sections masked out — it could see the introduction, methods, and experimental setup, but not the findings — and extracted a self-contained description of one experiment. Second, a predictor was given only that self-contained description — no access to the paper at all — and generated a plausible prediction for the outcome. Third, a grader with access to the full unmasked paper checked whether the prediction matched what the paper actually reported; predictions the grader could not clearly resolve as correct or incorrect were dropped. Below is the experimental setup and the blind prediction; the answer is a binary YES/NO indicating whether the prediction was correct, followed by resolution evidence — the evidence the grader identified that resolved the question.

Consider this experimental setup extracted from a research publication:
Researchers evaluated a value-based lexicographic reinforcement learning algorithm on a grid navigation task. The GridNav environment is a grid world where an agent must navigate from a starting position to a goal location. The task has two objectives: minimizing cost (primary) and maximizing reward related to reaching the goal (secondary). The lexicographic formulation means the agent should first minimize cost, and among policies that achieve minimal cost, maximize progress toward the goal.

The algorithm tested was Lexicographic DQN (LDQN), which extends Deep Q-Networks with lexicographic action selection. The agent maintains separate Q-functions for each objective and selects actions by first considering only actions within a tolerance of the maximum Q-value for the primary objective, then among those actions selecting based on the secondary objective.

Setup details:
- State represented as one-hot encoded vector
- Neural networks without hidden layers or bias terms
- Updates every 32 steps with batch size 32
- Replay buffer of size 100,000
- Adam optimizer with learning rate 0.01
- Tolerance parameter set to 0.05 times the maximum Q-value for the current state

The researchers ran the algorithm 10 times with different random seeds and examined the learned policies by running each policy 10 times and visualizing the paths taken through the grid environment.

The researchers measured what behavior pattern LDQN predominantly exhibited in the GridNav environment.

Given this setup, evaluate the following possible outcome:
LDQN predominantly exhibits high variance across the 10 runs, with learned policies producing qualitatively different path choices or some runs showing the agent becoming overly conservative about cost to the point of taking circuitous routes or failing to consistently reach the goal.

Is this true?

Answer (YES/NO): NO